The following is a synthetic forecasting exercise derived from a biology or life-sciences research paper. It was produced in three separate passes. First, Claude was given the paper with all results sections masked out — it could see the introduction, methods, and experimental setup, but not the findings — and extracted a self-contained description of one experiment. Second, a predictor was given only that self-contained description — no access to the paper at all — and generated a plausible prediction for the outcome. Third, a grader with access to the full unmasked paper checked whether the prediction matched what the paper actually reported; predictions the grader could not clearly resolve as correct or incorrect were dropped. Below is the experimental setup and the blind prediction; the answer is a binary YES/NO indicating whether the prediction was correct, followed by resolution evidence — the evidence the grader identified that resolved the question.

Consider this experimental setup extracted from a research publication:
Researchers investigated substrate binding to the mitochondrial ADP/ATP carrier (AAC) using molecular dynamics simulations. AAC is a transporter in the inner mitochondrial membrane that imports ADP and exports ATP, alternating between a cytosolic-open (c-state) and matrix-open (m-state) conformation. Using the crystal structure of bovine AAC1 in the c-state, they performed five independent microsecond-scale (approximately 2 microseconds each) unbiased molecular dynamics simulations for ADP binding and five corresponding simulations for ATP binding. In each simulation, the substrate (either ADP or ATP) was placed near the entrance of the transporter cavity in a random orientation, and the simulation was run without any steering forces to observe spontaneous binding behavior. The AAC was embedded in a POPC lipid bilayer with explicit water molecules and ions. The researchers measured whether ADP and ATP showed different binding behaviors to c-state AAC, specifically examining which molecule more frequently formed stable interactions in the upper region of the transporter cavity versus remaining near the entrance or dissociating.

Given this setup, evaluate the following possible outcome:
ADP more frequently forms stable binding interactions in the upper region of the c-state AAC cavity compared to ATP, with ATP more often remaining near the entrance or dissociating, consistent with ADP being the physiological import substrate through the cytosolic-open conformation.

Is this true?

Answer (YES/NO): YES